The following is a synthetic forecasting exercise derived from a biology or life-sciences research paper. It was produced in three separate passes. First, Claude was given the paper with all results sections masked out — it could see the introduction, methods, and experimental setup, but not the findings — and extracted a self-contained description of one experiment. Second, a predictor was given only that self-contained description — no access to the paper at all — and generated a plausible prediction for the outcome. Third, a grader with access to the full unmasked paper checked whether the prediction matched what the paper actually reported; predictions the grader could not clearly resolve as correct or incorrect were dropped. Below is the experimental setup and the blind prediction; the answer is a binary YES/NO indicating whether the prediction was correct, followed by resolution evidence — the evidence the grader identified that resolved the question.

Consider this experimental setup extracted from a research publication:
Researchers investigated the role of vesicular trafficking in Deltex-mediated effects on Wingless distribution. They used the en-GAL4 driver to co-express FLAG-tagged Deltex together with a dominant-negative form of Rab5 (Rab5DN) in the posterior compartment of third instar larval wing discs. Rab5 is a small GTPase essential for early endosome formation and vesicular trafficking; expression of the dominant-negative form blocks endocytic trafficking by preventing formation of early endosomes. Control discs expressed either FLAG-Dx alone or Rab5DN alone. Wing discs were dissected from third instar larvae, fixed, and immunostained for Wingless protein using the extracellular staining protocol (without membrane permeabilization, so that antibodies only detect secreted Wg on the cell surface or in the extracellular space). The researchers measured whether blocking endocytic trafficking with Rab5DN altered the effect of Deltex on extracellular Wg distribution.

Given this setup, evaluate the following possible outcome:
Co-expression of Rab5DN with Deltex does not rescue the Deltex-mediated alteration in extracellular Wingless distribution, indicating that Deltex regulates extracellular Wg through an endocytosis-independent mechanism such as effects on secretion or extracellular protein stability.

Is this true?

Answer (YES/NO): NO